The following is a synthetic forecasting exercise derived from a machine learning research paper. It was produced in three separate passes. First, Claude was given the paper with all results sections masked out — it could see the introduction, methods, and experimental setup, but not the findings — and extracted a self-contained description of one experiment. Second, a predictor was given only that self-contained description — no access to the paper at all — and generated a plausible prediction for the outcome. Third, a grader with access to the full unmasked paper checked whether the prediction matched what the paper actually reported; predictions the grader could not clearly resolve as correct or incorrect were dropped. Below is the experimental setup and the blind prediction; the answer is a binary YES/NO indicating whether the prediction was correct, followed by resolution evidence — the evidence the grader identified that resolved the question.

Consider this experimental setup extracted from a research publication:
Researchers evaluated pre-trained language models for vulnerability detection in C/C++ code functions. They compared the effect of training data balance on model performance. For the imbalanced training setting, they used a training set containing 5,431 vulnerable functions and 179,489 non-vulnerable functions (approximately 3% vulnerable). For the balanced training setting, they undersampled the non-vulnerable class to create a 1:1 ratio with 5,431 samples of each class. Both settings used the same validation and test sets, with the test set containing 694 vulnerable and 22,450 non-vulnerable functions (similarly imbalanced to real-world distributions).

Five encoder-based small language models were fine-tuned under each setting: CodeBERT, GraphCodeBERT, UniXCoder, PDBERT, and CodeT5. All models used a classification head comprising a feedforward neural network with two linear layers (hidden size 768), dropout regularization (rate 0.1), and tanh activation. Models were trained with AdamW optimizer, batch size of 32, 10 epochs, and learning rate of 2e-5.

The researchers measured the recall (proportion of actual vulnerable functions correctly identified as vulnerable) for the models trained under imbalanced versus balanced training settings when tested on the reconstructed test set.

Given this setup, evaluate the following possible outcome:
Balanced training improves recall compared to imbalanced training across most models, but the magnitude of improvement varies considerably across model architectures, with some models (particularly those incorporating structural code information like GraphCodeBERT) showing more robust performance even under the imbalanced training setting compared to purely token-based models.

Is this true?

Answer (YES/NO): NO